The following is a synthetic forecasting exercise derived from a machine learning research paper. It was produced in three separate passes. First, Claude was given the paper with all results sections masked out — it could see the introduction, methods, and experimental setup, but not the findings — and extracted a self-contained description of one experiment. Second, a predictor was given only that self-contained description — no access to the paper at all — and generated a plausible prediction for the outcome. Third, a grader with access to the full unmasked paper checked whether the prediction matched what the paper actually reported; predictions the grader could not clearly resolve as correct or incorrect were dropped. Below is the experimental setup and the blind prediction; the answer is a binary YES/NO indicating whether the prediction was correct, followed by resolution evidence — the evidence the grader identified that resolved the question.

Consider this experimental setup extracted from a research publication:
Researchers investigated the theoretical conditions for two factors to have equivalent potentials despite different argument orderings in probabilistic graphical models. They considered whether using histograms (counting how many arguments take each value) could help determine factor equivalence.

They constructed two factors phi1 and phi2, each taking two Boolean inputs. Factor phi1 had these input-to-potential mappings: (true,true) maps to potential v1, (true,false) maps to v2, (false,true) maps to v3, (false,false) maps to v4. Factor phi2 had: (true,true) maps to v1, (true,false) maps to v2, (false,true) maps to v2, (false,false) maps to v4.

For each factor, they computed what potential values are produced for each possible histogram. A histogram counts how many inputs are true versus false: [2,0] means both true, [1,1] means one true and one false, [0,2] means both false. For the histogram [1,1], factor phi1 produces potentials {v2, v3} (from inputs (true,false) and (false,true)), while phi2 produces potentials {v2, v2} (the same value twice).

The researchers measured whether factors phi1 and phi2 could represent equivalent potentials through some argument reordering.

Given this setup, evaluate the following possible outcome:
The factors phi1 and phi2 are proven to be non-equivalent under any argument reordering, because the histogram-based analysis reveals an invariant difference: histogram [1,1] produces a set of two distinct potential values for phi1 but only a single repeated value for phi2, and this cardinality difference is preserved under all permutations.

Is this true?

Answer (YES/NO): YES